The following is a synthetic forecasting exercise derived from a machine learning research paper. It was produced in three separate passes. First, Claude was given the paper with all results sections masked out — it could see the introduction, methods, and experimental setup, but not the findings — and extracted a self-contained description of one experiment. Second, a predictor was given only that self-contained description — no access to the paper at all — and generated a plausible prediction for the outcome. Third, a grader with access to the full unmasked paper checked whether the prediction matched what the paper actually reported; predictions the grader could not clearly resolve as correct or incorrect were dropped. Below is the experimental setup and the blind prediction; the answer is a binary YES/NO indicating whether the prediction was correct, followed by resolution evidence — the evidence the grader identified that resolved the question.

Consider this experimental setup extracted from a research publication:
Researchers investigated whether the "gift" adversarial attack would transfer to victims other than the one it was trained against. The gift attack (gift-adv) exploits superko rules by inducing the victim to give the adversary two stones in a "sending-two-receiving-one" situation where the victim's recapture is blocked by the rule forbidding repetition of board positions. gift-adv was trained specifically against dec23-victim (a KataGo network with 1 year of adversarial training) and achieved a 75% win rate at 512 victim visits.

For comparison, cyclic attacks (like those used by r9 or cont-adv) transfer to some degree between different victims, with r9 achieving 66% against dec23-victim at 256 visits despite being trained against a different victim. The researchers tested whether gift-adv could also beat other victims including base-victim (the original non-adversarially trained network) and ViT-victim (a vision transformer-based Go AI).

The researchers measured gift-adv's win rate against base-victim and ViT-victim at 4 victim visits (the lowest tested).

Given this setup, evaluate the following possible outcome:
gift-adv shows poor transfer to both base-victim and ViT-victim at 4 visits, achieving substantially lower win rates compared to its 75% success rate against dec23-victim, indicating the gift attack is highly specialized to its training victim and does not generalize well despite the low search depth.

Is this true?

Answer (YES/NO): YES